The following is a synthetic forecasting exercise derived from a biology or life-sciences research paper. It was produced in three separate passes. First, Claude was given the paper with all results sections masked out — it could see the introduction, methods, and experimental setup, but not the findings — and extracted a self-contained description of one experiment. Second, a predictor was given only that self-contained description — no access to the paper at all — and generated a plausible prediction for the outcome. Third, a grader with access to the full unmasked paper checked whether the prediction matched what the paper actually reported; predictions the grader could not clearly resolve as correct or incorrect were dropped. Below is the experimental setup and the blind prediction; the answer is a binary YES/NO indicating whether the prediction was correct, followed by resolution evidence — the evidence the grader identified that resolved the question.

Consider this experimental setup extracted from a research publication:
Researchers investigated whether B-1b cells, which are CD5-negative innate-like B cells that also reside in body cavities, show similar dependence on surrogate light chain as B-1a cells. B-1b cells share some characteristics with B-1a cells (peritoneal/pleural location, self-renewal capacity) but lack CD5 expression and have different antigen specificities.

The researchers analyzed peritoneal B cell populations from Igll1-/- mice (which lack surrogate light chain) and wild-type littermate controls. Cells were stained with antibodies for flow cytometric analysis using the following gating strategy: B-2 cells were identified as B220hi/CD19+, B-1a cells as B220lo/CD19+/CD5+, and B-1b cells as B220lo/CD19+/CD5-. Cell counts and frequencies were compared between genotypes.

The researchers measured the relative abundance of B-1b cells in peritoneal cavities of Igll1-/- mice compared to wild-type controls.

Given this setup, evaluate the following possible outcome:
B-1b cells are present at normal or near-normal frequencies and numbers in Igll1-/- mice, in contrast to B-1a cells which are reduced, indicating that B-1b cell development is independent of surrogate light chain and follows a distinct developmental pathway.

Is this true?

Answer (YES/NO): NO